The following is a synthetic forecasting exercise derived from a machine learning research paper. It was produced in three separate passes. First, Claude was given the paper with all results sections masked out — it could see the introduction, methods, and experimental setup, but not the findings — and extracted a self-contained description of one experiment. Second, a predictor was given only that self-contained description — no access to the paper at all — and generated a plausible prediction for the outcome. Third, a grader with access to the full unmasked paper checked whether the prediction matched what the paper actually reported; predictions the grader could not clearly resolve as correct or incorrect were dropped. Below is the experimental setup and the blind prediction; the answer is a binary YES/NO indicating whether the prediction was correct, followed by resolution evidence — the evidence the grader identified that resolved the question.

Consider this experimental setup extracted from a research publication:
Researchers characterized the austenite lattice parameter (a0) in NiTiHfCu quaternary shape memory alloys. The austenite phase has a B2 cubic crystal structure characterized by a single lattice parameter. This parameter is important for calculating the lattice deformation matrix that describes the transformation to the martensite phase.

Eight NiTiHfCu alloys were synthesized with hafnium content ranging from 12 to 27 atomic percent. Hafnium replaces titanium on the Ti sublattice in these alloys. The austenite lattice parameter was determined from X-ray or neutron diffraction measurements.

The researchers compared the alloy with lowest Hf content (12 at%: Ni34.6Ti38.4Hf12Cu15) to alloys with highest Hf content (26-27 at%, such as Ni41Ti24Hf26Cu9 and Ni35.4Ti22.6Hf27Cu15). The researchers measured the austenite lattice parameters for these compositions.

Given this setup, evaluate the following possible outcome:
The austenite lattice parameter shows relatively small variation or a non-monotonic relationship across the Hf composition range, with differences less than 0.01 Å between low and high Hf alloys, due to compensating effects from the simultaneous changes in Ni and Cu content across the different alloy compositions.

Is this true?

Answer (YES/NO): NO